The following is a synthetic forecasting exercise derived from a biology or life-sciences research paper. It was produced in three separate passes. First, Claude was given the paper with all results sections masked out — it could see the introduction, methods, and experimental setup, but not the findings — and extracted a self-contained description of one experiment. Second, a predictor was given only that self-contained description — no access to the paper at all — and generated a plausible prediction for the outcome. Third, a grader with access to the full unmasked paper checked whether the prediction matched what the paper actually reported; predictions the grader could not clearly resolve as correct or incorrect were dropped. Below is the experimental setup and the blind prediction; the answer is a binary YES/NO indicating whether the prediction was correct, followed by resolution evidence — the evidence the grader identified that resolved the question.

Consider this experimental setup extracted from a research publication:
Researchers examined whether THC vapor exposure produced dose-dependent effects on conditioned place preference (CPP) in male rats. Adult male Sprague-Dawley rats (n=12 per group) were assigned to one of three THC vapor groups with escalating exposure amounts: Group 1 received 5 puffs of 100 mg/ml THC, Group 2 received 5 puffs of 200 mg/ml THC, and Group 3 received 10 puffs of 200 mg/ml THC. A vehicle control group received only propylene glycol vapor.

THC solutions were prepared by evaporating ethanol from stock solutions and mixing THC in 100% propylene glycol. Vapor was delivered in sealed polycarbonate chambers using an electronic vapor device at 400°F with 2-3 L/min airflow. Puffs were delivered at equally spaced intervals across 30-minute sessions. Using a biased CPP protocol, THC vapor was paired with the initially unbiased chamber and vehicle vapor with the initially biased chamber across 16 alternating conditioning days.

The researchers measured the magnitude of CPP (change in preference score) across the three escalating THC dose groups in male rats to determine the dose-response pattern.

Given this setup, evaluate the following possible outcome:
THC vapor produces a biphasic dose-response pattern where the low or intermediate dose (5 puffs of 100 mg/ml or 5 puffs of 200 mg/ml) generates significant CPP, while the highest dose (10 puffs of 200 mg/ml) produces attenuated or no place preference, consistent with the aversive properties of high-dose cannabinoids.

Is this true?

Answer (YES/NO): NO